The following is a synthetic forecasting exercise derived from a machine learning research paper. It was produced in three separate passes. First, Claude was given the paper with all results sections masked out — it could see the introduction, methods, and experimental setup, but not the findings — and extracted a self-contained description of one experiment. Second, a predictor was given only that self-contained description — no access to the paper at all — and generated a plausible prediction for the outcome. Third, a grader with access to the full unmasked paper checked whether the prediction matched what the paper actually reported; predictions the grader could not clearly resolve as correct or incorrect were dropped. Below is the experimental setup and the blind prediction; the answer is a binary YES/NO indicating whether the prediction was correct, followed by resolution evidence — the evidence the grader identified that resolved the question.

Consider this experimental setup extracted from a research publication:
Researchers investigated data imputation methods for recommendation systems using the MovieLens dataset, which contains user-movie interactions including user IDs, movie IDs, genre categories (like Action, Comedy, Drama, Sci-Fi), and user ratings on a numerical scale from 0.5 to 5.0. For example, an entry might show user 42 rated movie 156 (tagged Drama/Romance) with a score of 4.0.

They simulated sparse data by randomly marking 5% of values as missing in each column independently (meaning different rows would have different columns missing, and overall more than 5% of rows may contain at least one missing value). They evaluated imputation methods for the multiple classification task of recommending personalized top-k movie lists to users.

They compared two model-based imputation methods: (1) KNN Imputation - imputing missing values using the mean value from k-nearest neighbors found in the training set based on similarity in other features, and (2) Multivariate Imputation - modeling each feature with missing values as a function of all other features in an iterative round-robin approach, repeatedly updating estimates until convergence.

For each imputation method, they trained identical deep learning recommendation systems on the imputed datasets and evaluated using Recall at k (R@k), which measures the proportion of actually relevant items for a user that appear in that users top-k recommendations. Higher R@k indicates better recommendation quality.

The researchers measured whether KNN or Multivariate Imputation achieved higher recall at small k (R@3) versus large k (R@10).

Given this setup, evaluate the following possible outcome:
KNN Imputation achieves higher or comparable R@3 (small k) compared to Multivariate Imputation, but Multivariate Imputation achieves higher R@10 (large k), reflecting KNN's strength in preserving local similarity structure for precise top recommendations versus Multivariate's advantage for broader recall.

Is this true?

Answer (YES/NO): YES